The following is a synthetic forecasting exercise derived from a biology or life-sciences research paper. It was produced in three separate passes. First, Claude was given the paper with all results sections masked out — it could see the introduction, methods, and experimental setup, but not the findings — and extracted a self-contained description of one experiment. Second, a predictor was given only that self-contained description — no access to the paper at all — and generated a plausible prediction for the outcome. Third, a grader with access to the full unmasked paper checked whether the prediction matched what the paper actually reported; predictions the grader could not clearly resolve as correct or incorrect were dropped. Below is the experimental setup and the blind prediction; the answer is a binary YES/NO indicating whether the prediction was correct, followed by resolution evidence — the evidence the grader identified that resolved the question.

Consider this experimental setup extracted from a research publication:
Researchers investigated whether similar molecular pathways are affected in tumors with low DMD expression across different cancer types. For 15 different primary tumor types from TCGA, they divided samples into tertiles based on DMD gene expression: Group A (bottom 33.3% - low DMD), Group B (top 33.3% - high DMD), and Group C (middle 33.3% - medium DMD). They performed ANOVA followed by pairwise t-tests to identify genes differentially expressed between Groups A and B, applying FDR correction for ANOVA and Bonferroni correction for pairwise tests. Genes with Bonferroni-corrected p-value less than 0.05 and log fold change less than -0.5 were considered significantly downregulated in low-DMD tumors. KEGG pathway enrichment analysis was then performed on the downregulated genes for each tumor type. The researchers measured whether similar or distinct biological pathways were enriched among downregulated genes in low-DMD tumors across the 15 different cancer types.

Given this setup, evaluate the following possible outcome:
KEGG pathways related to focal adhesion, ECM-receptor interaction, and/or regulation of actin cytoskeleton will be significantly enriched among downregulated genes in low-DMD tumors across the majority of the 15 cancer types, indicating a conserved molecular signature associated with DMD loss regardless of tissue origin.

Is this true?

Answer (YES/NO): YES